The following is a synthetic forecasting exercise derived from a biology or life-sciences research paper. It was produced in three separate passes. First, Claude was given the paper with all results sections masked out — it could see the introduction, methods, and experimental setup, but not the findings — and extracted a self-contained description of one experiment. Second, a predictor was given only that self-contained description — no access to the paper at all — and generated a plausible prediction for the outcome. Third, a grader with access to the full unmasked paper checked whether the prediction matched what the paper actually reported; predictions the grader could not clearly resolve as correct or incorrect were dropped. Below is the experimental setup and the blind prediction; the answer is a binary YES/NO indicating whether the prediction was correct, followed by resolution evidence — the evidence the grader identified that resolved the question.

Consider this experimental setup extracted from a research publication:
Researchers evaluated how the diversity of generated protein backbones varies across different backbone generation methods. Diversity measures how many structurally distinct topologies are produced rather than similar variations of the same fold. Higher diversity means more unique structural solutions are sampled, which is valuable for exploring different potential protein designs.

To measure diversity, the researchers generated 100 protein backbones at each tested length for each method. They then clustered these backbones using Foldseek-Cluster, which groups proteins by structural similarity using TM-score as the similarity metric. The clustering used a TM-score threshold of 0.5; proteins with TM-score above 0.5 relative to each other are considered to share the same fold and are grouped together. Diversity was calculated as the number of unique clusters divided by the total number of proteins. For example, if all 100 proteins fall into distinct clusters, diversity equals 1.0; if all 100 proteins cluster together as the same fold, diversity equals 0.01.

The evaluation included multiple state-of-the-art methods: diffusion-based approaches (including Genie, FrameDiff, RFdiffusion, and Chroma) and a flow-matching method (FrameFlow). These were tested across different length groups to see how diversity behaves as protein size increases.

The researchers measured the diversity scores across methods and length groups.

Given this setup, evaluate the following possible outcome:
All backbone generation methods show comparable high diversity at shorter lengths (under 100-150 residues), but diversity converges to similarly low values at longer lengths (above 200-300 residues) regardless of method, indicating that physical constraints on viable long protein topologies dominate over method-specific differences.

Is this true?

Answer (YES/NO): NO